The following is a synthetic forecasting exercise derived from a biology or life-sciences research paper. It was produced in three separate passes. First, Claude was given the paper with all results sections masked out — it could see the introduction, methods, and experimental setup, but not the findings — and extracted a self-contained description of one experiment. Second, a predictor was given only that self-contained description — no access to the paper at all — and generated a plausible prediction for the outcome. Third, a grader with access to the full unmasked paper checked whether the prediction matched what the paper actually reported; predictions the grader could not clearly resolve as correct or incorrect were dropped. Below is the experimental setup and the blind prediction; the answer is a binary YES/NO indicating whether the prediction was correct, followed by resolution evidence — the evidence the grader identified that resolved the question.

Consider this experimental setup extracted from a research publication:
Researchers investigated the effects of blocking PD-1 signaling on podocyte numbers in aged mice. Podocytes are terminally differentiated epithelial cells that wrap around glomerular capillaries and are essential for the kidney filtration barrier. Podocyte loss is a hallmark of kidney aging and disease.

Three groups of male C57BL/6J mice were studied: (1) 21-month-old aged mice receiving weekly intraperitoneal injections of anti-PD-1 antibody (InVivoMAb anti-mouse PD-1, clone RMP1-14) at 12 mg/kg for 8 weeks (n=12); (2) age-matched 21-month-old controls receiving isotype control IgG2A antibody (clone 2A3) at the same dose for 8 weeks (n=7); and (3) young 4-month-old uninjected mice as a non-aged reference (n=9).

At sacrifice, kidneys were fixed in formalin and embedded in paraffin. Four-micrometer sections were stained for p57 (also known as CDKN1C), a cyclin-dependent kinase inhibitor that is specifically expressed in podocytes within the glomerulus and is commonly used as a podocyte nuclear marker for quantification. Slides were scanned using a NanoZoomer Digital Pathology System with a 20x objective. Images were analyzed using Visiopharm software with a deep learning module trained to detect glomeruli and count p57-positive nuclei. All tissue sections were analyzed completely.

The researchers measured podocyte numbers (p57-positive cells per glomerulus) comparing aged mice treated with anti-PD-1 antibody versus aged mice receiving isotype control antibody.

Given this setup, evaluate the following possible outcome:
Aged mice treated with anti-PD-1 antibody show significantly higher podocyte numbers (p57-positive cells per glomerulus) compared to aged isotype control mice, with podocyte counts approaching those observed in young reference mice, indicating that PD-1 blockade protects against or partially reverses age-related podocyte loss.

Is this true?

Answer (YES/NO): YES